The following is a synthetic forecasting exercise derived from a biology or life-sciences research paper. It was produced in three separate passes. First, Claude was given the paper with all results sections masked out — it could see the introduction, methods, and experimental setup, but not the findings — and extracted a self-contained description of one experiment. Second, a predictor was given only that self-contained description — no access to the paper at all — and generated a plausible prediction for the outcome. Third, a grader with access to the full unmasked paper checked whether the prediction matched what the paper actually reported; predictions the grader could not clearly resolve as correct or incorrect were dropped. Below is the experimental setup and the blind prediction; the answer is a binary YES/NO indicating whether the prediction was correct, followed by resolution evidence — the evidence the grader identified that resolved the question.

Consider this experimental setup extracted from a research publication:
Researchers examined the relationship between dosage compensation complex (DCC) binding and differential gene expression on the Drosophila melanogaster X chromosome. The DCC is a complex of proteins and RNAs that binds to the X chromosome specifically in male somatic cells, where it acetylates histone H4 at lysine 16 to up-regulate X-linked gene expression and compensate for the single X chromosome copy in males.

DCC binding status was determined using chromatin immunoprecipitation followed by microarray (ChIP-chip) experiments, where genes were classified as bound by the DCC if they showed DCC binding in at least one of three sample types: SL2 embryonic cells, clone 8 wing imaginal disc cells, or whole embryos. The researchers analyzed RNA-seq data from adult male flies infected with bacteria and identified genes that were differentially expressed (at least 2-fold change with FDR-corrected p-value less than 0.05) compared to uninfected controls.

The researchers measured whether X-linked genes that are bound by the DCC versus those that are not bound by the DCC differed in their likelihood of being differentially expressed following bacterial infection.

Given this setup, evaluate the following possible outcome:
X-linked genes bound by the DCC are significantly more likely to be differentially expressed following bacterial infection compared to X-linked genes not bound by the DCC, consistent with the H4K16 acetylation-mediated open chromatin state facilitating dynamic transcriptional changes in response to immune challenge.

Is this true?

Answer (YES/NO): NO